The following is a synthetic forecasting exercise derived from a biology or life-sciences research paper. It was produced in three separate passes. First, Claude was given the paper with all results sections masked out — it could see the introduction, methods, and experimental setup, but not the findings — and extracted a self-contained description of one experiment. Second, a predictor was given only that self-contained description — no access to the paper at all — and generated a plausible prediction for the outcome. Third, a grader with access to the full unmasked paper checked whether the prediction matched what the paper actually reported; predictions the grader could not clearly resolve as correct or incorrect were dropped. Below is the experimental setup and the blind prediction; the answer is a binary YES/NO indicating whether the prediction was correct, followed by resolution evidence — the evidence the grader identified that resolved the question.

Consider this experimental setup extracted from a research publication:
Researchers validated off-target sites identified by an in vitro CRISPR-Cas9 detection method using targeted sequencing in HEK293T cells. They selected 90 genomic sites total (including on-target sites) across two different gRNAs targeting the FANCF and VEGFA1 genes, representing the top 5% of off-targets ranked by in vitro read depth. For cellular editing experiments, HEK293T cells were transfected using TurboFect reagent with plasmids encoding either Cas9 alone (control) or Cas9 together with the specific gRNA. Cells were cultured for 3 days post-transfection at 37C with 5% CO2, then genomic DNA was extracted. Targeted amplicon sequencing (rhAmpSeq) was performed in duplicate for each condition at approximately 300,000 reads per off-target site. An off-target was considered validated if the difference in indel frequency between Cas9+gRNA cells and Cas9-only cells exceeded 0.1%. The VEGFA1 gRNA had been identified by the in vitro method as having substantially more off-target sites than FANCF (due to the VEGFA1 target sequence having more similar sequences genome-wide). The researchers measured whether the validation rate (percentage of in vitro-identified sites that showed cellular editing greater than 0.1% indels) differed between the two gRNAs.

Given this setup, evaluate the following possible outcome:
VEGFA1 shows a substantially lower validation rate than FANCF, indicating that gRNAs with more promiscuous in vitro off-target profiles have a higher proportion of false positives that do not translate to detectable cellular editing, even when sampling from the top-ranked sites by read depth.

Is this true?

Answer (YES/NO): NO